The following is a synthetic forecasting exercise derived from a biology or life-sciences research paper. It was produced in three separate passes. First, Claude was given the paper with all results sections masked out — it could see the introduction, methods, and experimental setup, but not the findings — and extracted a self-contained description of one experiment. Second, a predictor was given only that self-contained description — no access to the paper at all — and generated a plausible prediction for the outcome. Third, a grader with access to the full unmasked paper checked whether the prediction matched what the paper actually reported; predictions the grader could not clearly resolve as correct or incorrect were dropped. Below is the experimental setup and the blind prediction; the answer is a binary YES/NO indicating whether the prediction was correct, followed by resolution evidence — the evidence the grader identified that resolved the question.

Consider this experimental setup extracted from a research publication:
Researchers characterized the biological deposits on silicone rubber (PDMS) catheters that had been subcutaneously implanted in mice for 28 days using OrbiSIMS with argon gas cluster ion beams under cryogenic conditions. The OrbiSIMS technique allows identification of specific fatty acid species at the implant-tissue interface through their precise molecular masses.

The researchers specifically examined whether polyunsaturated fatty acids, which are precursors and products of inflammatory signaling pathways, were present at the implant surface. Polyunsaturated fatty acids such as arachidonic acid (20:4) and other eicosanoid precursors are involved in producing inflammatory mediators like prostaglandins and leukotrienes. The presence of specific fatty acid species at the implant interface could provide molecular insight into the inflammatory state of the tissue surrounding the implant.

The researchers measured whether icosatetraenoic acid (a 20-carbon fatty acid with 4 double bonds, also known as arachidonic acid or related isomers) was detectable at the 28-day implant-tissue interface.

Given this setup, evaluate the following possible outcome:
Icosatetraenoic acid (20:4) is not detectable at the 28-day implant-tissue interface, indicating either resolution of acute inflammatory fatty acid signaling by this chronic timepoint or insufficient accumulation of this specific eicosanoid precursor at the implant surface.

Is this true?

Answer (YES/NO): NO